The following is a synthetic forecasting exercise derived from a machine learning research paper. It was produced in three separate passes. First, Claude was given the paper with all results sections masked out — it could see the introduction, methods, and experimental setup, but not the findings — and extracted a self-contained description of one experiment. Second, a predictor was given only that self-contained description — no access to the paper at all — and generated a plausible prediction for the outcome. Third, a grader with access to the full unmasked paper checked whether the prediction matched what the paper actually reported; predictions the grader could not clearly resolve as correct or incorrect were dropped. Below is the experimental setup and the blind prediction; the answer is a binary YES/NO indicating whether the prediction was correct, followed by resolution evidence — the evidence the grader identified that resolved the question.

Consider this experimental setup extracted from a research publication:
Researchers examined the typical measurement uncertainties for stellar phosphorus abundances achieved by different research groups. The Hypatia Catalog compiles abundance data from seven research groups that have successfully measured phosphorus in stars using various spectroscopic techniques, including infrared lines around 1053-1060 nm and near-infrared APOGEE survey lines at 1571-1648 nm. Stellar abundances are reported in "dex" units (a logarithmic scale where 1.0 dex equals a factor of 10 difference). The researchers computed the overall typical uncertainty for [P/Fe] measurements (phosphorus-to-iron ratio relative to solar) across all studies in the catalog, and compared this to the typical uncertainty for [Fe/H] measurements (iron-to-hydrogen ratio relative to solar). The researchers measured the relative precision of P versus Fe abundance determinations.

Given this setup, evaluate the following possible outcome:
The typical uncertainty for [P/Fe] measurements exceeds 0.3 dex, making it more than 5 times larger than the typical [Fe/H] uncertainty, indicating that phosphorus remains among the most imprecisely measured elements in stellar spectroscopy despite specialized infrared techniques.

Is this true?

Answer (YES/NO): NO